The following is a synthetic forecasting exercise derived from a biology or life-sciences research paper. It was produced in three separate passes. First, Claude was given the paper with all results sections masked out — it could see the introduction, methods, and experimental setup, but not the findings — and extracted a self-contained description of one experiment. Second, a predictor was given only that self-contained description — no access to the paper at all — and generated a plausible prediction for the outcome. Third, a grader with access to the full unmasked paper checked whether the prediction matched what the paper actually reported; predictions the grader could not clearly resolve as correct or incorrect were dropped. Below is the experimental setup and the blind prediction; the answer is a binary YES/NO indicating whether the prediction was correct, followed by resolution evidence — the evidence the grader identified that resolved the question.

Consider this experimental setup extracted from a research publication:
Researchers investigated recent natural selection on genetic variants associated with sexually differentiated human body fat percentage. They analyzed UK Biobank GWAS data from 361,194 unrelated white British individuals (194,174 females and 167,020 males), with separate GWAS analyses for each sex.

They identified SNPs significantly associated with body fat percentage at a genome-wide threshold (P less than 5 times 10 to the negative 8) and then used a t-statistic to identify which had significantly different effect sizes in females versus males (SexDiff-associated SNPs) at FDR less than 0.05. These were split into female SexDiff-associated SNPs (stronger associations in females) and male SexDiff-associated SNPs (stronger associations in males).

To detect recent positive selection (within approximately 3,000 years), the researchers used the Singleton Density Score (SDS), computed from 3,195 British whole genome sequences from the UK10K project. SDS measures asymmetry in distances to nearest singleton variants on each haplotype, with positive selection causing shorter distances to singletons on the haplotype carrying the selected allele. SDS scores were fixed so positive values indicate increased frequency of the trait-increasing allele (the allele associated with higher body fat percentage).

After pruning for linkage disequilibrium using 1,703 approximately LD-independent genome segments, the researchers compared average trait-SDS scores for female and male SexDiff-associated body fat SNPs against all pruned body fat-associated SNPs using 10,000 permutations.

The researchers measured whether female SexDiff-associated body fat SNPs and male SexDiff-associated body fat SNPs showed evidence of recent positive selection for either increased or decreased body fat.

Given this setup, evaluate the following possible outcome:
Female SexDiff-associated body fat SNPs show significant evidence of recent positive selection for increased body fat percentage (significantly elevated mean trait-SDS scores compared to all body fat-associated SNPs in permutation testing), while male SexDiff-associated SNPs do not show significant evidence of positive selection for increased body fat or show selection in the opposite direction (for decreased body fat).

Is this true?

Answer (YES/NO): YES